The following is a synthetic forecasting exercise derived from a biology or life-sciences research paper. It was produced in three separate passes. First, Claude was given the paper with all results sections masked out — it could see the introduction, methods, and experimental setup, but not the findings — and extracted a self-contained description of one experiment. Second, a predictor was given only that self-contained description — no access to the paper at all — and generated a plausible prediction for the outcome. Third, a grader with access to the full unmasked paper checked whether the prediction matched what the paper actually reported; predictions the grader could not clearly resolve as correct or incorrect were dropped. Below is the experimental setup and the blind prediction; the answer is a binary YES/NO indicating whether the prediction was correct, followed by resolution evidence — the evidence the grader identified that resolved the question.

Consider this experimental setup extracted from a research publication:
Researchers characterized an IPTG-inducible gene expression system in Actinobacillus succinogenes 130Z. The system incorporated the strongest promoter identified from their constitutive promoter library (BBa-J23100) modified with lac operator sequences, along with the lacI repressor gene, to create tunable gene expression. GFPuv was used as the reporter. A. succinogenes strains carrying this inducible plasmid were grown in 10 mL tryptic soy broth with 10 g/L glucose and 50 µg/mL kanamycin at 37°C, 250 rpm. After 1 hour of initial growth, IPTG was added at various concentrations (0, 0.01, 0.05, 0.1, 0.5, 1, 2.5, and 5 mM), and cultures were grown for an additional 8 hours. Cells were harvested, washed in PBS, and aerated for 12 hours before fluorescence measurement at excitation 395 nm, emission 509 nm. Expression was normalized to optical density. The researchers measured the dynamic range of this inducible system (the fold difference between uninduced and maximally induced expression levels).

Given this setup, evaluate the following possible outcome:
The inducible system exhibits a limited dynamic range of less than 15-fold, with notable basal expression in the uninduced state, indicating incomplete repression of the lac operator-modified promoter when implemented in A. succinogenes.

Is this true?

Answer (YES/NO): NO